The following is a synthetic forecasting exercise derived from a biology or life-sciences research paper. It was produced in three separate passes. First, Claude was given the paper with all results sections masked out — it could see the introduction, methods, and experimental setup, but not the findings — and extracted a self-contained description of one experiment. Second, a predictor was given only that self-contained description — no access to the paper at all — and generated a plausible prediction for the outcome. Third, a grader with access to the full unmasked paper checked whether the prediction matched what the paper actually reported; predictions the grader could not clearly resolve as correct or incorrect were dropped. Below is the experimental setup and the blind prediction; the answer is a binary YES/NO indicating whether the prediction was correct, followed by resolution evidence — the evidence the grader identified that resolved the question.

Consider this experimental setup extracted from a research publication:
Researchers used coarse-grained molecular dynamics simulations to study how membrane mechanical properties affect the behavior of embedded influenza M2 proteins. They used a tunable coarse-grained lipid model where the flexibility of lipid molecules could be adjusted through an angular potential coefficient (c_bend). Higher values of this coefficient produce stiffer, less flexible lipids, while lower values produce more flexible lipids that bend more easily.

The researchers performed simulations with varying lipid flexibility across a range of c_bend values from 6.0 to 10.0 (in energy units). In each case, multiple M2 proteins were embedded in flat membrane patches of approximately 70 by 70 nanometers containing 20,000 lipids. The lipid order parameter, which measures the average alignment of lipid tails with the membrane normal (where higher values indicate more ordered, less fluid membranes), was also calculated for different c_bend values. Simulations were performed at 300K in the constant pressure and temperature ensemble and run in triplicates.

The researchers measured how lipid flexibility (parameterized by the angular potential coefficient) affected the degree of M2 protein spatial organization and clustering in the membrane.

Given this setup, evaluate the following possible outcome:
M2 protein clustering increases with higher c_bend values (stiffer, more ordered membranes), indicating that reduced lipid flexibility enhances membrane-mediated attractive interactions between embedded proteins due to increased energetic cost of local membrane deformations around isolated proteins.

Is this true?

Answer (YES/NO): YES